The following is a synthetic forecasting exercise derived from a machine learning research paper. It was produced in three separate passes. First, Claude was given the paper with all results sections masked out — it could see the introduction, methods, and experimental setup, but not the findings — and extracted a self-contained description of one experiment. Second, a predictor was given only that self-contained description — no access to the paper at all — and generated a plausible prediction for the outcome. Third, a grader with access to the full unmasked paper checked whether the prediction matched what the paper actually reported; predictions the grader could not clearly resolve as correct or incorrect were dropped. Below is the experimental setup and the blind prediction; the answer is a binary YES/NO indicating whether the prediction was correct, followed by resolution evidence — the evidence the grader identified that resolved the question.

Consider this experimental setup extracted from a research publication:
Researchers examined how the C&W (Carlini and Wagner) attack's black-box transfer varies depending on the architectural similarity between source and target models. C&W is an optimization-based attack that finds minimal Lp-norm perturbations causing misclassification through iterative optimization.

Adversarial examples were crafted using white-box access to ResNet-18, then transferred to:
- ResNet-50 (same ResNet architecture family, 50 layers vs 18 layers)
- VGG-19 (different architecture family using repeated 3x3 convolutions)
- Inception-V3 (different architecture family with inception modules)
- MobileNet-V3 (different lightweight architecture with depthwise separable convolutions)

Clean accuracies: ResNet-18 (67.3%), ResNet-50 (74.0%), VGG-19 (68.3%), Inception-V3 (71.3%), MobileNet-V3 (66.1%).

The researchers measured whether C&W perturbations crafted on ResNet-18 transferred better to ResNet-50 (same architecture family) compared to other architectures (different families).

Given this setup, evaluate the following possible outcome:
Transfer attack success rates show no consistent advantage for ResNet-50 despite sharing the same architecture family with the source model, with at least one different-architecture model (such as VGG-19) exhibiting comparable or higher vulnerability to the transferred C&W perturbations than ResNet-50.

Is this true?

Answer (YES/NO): NO